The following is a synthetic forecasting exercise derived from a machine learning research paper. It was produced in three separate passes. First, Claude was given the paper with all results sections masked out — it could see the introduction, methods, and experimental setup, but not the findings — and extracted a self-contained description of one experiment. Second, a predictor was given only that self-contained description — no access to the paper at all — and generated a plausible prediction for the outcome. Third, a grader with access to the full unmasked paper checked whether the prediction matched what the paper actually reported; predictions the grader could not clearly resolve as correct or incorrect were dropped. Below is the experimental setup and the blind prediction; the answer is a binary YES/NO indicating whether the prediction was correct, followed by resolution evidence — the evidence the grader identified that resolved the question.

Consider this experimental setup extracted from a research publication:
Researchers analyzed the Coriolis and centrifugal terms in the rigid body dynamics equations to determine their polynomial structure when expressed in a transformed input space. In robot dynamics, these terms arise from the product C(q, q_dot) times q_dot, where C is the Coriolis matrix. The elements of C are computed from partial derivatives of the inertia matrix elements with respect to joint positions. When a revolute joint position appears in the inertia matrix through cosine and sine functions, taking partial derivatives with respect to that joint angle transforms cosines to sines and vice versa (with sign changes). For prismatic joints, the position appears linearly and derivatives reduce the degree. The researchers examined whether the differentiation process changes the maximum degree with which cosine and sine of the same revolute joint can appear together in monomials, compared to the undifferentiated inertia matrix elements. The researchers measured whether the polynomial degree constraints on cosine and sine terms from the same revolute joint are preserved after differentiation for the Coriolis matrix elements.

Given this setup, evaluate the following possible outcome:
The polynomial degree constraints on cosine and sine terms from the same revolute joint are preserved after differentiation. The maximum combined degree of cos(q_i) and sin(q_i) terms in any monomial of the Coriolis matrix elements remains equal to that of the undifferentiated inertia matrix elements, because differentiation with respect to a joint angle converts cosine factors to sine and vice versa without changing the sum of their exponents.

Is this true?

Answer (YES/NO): YES